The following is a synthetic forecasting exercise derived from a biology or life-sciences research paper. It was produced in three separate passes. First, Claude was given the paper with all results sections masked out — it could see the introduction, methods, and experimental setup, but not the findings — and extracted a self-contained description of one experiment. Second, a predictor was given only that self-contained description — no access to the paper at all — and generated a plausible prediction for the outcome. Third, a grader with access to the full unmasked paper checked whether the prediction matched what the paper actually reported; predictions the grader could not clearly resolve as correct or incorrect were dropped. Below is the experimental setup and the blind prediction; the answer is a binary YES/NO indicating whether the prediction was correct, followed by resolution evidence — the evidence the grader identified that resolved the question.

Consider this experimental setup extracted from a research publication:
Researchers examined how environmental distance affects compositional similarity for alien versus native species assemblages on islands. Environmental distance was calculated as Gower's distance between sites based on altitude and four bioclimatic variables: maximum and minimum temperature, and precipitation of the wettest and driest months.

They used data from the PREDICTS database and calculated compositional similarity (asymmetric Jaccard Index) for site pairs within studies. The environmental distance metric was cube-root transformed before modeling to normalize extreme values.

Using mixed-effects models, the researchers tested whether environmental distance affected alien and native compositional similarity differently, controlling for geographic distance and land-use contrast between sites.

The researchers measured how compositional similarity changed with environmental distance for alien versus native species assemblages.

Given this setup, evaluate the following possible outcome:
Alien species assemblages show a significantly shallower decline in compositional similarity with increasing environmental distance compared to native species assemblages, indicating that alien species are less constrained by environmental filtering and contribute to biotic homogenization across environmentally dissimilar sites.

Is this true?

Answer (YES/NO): NO